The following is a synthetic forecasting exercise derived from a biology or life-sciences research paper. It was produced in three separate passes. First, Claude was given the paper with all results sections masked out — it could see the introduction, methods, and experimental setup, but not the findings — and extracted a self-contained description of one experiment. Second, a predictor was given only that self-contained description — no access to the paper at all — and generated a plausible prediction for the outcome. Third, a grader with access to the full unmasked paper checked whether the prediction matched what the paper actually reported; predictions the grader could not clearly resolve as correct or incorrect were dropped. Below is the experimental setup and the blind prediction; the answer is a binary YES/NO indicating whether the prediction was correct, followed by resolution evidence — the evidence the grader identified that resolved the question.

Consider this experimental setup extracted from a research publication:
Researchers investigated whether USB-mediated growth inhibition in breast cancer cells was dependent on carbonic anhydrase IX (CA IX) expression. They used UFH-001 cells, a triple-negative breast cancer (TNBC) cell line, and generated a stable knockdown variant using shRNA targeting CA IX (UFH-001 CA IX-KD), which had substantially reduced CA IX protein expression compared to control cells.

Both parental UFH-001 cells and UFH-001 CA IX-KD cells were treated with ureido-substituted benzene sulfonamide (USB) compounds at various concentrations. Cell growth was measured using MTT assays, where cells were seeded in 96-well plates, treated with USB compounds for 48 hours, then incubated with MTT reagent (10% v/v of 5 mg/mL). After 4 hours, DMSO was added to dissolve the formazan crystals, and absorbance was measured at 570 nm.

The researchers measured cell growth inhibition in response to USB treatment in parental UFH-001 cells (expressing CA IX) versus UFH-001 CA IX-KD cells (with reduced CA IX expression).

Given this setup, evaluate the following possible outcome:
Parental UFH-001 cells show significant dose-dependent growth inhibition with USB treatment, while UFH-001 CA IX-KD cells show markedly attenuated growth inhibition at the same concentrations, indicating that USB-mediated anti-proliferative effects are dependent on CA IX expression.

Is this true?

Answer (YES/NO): NO